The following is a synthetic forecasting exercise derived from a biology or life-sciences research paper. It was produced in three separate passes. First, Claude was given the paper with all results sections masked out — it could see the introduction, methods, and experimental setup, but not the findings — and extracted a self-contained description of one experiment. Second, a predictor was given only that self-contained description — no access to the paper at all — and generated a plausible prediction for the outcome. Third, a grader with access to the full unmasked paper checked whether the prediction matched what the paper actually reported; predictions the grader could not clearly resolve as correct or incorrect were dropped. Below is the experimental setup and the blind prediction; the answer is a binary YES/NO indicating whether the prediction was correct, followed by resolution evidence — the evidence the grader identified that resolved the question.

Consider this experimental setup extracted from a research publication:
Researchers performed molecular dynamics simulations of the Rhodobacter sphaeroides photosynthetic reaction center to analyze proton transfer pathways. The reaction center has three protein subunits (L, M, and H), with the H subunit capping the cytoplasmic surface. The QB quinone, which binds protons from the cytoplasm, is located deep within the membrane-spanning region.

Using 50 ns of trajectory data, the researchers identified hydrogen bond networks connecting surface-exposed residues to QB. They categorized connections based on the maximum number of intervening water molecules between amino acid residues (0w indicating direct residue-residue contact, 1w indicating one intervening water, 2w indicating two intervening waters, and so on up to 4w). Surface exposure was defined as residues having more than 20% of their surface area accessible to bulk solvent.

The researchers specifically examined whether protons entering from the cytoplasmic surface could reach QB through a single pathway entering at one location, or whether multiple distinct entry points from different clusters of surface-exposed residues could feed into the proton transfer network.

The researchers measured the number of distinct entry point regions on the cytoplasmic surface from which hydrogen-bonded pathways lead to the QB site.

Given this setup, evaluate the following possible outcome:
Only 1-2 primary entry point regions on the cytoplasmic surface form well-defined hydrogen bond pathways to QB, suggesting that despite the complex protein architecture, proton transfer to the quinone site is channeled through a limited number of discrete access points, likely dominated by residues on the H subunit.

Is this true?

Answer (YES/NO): NO